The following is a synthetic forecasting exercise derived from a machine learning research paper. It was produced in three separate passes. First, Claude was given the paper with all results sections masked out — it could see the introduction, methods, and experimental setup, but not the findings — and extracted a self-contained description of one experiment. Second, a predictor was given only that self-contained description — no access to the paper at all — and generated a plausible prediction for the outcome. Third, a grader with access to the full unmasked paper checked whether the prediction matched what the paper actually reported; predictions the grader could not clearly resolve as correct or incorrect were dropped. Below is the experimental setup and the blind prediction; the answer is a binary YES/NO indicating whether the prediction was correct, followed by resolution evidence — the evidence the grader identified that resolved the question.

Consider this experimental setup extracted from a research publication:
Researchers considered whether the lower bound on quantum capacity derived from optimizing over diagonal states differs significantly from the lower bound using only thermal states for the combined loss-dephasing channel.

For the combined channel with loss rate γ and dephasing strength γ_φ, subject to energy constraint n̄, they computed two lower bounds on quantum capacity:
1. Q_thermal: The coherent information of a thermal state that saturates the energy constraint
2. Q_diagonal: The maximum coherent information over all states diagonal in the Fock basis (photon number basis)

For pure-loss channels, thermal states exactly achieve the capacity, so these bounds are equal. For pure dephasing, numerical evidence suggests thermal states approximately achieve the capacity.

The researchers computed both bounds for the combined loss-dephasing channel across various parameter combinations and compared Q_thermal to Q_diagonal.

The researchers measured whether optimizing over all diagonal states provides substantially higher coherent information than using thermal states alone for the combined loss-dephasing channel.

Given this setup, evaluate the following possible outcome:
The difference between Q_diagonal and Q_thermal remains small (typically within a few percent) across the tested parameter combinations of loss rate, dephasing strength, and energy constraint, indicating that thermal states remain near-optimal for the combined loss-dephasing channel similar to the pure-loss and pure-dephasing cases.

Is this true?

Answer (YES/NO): YES